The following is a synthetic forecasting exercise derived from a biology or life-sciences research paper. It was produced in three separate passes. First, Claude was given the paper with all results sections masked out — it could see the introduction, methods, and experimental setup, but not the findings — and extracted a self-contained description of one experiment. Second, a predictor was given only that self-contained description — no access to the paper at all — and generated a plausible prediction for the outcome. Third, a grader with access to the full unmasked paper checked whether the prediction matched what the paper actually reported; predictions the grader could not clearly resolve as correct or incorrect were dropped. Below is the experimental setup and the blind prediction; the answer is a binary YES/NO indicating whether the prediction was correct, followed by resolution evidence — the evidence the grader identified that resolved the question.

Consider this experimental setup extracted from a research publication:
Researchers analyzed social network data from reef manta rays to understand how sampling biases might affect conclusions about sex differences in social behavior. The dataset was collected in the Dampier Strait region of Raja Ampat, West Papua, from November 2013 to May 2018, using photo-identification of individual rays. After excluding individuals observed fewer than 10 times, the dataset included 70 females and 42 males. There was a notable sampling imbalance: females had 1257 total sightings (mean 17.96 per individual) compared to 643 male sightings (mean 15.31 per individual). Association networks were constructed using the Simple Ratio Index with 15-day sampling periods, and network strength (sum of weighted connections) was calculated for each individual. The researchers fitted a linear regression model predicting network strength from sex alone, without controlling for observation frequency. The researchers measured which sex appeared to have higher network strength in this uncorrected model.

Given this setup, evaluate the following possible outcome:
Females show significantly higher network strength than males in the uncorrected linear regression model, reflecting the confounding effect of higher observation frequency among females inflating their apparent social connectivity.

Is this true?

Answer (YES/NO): NO